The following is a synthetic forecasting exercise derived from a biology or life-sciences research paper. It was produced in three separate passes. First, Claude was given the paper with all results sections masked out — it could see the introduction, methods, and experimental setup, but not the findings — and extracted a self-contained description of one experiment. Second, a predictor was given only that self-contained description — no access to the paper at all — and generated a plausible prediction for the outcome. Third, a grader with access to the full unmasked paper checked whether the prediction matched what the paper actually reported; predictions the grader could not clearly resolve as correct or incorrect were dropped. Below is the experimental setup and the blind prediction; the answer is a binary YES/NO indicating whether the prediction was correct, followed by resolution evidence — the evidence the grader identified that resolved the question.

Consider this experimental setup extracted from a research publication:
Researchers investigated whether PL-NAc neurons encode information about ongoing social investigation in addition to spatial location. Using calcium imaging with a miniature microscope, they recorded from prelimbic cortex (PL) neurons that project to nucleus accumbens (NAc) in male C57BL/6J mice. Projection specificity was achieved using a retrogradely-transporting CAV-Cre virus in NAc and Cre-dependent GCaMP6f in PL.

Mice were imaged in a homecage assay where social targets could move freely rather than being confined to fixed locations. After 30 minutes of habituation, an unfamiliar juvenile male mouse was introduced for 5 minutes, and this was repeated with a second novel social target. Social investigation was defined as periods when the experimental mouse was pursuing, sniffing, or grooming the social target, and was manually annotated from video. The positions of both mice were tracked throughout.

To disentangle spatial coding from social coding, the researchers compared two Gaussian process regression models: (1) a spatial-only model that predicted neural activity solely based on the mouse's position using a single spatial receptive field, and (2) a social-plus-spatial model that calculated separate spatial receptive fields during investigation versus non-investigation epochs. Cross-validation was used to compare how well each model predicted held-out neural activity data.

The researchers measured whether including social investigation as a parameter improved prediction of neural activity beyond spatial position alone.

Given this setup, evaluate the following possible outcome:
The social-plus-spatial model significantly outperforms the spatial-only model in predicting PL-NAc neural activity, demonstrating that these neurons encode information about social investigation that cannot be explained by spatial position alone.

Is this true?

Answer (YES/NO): YES